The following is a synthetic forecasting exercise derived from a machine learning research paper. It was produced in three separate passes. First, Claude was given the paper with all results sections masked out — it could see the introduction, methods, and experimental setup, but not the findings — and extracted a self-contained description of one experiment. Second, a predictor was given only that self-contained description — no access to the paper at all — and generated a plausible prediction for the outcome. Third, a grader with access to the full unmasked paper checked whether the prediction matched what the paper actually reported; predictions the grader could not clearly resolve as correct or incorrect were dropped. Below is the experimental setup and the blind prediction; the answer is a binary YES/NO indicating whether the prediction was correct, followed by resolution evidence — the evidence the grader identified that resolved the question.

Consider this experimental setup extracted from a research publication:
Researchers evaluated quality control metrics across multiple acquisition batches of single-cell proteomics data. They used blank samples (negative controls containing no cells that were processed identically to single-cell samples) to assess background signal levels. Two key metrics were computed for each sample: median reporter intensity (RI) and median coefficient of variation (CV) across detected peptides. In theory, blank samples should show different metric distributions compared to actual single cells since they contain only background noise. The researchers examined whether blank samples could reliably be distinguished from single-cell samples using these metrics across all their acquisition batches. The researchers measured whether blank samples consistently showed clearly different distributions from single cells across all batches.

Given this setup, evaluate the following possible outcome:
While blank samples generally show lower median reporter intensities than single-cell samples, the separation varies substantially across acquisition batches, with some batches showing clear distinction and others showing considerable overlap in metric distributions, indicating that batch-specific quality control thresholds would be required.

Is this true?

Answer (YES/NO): YES